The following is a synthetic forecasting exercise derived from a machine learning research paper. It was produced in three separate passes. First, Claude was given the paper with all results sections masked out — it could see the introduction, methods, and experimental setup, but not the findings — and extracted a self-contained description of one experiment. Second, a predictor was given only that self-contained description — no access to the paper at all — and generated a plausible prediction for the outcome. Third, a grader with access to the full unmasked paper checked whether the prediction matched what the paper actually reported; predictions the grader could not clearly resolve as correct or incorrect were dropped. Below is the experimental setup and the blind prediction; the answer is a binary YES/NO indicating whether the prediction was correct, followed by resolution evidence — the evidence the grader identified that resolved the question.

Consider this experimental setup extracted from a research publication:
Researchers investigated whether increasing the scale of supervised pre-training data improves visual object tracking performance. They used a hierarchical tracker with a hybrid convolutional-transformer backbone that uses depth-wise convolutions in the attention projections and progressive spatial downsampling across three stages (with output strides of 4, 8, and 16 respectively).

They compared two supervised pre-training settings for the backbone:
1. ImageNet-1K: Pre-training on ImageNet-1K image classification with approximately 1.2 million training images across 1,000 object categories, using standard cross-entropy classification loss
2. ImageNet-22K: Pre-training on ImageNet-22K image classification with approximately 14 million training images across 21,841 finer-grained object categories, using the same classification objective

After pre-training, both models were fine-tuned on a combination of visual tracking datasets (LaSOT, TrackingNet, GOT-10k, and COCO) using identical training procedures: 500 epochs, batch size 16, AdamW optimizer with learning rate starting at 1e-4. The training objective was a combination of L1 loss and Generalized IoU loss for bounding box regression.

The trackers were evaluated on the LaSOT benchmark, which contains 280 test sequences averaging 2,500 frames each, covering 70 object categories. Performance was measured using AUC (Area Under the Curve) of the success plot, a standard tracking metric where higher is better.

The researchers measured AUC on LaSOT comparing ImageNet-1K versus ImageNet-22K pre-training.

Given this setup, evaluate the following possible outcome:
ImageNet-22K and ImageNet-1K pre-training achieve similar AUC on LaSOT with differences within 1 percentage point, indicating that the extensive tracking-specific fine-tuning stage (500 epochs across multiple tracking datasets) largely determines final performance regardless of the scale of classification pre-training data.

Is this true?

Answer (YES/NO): NO